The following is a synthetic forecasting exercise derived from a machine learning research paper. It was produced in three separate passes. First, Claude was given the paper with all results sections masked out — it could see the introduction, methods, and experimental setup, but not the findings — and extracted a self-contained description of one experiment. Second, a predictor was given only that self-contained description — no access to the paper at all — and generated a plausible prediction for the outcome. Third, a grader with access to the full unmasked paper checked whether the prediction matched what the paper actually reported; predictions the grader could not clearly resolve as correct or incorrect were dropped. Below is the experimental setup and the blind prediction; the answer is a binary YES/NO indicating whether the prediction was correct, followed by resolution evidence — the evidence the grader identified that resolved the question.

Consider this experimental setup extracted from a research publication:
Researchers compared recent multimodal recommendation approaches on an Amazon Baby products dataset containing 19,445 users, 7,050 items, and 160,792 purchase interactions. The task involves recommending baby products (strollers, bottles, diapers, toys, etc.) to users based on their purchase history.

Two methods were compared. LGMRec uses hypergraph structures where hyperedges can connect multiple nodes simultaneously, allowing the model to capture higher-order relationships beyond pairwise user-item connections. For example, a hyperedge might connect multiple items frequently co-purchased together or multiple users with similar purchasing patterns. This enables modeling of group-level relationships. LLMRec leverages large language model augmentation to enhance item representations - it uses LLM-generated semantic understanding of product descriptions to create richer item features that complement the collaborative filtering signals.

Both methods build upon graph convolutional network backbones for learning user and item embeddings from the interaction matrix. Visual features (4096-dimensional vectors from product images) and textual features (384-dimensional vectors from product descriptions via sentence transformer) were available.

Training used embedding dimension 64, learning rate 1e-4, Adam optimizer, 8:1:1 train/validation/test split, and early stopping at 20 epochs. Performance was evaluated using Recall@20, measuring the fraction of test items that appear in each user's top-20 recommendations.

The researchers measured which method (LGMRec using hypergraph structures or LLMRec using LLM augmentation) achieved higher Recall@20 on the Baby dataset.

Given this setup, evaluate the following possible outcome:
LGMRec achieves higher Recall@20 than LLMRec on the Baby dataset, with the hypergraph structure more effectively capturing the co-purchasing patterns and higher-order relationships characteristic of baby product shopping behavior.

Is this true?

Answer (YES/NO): YES